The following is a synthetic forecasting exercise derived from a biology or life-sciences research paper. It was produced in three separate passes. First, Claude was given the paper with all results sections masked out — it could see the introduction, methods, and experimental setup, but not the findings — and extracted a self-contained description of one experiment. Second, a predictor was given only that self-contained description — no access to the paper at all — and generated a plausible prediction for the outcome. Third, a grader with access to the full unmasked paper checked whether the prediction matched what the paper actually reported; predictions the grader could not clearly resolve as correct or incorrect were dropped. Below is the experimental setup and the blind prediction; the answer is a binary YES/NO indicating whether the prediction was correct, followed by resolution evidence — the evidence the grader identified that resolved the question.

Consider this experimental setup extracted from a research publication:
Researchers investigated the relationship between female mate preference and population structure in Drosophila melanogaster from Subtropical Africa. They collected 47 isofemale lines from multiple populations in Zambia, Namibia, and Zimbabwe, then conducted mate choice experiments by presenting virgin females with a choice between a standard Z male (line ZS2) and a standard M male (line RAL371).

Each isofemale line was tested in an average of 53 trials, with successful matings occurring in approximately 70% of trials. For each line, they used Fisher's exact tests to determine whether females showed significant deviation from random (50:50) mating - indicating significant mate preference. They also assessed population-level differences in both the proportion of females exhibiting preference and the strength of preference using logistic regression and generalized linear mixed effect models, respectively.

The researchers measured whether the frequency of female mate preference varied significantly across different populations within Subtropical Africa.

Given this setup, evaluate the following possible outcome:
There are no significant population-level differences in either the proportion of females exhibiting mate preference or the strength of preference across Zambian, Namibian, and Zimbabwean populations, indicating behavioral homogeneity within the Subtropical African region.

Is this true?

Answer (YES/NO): NO